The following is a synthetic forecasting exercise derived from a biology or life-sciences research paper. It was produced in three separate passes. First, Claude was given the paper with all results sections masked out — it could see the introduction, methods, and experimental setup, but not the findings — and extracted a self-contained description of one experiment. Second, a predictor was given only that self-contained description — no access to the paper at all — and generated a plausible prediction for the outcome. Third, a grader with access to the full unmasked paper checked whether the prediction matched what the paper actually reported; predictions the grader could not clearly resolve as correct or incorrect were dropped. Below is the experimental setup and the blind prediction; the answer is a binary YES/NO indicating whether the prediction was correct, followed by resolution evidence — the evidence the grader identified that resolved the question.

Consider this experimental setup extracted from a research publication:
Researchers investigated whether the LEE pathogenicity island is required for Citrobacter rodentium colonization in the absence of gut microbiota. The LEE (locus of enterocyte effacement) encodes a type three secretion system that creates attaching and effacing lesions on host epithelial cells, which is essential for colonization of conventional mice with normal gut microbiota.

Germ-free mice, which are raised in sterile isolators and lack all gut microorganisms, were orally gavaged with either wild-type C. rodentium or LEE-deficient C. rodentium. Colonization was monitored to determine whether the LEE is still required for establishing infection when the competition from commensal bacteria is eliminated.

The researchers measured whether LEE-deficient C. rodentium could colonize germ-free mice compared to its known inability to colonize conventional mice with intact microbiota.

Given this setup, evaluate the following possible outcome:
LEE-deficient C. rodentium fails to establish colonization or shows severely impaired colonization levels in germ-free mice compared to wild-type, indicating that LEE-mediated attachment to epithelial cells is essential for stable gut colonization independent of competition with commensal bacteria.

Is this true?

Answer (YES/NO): NO